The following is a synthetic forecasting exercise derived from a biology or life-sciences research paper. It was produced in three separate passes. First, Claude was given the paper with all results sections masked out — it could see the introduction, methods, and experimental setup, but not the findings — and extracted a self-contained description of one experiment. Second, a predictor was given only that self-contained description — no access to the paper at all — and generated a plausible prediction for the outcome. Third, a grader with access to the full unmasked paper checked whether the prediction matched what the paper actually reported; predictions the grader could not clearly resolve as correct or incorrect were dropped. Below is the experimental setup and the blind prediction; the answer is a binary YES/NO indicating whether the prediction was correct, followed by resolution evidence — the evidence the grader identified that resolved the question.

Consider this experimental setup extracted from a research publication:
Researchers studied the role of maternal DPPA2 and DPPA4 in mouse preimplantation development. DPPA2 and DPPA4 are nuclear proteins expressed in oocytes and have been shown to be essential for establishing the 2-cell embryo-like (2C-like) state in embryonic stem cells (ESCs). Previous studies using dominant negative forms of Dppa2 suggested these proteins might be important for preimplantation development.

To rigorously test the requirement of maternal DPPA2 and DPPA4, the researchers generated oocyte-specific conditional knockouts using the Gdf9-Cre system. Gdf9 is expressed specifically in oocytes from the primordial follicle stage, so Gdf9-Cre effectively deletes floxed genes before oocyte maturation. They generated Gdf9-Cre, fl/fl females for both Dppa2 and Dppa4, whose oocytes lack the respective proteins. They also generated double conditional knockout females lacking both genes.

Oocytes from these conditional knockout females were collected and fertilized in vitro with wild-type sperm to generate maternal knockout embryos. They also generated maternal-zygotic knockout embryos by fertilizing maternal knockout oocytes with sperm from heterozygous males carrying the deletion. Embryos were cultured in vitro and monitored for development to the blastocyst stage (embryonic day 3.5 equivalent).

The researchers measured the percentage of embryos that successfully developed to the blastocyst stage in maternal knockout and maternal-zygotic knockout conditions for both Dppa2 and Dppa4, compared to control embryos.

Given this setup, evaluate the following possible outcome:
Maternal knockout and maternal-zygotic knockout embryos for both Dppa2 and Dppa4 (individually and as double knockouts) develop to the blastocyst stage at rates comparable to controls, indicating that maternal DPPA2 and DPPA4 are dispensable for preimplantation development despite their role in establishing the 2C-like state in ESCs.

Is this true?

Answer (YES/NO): YES